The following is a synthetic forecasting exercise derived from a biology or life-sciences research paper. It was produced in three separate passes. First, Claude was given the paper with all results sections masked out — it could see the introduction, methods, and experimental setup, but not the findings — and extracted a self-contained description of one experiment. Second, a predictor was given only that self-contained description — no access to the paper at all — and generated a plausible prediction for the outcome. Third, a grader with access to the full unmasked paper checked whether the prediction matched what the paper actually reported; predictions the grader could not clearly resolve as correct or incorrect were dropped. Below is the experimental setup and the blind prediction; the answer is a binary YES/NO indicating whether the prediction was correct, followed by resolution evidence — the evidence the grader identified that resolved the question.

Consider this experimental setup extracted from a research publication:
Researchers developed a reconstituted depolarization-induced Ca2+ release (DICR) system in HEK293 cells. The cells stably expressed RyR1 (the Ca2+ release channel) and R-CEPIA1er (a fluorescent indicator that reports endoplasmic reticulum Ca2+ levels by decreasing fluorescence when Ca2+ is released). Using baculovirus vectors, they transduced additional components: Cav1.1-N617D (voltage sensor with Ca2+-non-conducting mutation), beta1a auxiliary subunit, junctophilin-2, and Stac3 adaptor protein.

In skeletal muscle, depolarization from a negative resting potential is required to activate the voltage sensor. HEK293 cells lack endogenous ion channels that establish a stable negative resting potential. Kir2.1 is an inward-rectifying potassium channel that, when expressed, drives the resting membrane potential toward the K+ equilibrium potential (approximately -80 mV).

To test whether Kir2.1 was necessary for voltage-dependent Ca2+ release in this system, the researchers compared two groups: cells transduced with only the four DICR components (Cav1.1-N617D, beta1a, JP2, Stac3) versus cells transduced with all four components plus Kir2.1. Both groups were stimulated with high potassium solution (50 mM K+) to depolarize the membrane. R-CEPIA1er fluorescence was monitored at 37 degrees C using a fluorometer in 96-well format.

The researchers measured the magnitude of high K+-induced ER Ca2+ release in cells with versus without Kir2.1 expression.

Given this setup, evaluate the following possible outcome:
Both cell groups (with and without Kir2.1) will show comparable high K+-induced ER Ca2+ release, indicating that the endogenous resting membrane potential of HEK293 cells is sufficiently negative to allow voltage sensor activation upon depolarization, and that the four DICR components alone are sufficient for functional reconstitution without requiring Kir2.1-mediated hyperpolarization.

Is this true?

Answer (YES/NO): NO